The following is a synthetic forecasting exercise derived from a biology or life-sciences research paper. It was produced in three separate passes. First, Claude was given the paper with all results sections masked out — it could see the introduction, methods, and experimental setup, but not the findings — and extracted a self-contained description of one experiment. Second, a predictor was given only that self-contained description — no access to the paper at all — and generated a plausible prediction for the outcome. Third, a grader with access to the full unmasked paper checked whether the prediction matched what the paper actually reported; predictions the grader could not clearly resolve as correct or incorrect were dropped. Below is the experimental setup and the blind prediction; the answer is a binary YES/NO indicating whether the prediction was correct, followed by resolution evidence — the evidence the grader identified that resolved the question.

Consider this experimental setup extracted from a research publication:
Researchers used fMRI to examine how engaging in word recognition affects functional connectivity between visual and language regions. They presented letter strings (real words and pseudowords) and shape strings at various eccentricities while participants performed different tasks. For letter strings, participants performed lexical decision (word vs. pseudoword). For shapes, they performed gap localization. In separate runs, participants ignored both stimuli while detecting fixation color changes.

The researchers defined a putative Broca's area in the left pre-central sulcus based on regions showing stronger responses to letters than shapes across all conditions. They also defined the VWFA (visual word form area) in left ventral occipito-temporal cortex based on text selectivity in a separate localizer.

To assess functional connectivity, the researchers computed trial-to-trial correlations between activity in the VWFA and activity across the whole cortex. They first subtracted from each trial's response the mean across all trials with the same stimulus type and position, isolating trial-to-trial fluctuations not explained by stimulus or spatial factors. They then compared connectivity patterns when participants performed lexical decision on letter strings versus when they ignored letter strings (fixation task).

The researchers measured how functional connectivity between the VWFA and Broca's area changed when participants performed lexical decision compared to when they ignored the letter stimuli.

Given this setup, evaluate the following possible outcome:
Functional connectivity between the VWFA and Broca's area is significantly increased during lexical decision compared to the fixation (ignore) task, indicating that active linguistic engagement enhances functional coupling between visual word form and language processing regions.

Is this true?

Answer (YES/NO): YES